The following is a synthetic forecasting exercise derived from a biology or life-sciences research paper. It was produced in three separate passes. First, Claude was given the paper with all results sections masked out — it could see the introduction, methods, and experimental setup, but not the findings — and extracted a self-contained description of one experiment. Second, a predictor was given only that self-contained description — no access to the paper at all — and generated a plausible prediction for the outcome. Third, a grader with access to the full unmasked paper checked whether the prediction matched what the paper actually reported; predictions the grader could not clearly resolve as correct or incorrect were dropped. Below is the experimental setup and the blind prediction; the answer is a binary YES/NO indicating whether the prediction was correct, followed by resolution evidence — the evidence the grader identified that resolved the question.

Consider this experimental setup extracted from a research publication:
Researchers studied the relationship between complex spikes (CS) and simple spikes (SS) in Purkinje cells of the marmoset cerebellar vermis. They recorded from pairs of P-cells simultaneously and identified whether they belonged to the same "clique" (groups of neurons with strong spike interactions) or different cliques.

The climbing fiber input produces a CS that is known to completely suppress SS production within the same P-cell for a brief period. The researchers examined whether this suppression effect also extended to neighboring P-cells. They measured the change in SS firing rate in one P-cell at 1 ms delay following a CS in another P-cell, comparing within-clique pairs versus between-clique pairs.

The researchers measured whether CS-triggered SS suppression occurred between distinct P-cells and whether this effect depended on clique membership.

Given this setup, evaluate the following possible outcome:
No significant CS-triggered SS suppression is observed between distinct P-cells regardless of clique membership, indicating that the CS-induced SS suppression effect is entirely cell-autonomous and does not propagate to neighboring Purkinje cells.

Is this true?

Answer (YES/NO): NO